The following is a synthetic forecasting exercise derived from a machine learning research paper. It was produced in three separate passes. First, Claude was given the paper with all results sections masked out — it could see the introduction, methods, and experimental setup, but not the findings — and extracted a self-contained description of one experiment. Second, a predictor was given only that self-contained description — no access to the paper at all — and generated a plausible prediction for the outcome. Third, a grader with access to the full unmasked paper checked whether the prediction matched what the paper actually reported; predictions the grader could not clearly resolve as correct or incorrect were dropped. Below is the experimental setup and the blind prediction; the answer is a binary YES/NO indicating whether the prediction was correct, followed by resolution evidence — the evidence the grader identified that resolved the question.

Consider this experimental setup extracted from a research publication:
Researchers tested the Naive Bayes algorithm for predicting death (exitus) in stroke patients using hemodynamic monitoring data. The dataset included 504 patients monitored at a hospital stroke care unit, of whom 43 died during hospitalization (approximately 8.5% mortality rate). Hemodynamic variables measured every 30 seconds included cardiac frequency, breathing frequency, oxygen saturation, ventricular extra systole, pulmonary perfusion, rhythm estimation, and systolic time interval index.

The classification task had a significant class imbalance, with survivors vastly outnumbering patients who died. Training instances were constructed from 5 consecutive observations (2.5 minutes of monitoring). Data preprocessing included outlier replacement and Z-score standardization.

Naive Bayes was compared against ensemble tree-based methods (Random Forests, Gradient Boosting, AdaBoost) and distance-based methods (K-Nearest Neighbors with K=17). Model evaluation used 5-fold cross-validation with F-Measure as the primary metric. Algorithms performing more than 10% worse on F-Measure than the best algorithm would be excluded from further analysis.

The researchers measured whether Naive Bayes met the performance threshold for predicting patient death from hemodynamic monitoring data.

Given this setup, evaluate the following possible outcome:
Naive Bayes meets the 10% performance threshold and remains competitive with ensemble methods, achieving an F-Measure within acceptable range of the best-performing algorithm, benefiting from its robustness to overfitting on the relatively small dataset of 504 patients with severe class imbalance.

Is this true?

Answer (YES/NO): NO